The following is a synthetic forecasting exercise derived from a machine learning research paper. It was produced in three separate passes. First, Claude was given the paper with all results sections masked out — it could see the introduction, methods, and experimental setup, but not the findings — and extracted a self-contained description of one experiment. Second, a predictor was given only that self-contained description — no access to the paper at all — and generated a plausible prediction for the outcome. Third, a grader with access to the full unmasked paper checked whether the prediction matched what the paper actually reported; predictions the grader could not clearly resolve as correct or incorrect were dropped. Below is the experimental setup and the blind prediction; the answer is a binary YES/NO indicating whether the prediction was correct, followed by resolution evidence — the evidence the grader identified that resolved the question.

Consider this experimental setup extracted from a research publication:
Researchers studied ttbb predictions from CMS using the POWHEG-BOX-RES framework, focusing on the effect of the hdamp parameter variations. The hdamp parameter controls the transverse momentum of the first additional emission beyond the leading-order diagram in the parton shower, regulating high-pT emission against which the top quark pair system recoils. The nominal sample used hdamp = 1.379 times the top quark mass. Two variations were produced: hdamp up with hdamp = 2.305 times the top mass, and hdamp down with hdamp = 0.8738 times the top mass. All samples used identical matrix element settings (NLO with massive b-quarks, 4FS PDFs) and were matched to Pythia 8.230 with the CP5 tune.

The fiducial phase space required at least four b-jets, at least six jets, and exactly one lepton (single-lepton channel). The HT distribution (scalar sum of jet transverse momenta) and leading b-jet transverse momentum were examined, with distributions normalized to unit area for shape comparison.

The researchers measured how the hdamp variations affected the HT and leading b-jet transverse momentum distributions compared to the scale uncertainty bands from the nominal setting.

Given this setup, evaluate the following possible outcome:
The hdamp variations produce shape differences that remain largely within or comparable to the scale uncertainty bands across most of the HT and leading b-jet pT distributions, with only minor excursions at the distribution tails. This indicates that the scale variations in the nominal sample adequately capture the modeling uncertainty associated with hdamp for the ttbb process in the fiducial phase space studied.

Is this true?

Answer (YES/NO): YES